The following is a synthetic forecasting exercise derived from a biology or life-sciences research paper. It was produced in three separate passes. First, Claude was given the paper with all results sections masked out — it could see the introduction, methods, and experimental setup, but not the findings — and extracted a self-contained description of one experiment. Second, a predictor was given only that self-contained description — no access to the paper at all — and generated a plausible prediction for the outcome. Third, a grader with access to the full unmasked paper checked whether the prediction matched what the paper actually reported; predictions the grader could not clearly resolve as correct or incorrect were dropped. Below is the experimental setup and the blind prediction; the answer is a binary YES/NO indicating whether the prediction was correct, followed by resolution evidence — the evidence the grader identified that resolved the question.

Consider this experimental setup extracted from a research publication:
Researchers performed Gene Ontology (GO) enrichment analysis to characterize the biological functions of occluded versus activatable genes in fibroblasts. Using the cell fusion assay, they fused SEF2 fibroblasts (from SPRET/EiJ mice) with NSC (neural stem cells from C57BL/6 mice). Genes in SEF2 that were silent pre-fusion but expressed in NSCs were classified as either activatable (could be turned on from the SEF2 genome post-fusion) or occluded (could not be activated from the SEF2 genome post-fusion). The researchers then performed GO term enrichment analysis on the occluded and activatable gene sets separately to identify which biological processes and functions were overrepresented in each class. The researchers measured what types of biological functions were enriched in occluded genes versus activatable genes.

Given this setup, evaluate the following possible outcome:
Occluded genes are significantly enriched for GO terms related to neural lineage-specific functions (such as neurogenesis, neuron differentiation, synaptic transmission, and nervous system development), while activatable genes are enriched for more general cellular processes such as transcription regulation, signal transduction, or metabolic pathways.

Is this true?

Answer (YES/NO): NO